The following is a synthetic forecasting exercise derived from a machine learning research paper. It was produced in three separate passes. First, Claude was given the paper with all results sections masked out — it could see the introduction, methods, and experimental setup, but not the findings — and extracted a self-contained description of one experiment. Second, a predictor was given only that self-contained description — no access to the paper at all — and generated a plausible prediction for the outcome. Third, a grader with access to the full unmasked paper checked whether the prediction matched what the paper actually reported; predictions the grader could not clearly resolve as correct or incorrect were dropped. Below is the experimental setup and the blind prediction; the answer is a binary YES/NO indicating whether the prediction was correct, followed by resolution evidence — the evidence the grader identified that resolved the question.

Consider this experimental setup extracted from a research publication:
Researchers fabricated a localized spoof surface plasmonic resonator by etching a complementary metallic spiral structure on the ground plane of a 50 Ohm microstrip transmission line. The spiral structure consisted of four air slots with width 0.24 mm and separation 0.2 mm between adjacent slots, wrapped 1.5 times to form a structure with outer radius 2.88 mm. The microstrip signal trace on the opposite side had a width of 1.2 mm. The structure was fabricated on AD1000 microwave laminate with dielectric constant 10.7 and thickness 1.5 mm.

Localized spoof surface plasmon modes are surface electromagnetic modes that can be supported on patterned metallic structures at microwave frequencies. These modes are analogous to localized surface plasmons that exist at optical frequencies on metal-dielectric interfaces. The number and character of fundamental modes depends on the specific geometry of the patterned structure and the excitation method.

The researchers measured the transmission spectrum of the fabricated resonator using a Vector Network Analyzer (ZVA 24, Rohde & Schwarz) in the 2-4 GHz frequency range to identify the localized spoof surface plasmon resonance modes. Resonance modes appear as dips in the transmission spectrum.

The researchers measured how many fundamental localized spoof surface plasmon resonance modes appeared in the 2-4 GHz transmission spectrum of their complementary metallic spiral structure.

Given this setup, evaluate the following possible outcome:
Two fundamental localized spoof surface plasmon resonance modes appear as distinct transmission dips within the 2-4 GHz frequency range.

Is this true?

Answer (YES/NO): YES